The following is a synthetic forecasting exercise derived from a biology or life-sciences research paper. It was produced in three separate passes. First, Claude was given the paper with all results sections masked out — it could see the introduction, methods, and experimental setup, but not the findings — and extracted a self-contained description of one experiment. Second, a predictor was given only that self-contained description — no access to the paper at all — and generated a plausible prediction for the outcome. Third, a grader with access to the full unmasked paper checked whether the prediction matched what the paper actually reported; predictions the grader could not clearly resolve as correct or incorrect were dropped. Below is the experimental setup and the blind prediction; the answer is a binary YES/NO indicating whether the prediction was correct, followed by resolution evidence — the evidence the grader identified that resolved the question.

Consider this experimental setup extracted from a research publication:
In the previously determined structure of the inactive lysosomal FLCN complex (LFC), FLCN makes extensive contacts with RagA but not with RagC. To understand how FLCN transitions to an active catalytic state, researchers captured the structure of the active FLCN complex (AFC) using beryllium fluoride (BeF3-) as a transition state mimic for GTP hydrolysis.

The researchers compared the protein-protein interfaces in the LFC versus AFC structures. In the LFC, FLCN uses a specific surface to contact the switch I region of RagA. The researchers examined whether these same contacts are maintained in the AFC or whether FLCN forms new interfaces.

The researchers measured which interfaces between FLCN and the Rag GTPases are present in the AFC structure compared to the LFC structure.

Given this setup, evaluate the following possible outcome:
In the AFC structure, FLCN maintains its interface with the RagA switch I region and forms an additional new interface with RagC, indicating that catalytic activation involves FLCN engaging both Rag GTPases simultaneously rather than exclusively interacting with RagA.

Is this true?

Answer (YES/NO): NO